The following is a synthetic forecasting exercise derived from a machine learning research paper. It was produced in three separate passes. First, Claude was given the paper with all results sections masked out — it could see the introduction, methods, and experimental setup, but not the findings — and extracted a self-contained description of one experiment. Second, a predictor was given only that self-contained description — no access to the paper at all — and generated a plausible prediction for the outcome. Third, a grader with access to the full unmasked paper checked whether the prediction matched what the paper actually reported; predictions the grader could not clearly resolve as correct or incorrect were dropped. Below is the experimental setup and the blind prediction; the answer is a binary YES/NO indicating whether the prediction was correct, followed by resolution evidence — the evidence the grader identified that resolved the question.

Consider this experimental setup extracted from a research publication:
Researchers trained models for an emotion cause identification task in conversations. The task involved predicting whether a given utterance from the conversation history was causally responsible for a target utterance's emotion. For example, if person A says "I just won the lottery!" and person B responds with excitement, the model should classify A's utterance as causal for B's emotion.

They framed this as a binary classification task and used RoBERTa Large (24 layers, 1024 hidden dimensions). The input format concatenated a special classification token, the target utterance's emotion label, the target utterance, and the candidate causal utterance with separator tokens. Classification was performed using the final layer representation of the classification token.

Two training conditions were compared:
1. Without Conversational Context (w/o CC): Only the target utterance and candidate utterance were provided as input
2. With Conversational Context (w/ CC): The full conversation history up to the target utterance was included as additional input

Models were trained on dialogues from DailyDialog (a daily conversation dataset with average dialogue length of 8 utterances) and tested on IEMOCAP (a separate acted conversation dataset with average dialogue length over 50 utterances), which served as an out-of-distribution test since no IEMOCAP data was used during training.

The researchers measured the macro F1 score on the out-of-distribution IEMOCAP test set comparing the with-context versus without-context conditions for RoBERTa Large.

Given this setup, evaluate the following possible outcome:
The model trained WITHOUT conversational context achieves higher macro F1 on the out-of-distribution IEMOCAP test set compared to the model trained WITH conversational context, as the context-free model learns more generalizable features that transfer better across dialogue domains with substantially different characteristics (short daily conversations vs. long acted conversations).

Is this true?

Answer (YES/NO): NO